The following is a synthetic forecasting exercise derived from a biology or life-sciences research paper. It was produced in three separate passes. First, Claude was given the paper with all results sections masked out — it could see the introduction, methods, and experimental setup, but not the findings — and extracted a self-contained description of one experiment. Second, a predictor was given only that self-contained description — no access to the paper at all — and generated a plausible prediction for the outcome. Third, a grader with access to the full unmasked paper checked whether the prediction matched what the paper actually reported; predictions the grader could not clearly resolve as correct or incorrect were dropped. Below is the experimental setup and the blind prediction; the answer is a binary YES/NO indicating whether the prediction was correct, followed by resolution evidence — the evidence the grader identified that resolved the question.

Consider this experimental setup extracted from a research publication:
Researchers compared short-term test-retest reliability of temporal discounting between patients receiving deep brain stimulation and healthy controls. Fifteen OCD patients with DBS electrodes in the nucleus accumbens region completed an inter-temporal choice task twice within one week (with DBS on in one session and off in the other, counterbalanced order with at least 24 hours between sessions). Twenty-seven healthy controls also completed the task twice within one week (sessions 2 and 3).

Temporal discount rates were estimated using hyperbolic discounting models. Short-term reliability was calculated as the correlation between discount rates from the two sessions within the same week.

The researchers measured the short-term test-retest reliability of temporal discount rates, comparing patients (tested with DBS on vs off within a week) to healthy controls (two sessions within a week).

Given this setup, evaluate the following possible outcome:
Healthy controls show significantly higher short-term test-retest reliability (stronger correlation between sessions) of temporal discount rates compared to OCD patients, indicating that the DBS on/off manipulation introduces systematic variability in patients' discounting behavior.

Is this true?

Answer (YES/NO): NO